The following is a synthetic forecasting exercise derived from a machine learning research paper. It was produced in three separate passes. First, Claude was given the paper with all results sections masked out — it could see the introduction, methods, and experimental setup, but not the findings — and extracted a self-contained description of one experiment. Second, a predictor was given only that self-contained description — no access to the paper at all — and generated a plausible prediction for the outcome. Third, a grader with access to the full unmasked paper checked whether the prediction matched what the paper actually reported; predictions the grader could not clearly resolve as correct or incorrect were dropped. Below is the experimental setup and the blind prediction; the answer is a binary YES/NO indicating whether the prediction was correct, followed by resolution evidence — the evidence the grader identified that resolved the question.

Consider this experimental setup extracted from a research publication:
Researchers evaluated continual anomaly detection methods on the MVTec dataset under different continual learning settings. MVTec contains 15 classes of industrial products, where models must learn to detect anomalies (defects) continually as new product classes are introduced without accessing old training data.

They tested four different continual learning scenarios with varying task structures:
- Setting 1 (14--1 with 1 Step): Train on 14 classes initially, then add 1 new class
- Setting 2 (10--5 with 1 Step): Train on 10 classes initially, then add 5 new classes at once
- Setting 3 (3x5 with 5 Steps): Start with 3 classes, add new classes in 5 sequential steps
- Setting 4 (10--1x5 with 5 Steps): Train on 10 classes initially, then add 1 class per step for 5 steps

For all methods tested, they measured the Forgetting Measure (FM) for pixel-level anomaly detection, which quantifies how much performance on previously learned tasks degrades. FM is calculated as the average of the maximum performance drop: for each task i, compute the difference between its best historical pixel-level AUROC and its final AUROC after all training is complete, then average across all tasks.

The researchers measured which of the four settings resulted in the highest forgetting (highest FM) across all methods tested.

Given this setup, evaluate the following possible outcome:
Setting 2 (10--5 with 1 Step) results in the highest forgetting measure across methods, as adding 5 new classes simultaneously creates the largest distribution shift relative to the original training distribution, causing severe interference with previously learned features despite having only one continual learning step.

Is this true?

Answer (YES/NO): NO